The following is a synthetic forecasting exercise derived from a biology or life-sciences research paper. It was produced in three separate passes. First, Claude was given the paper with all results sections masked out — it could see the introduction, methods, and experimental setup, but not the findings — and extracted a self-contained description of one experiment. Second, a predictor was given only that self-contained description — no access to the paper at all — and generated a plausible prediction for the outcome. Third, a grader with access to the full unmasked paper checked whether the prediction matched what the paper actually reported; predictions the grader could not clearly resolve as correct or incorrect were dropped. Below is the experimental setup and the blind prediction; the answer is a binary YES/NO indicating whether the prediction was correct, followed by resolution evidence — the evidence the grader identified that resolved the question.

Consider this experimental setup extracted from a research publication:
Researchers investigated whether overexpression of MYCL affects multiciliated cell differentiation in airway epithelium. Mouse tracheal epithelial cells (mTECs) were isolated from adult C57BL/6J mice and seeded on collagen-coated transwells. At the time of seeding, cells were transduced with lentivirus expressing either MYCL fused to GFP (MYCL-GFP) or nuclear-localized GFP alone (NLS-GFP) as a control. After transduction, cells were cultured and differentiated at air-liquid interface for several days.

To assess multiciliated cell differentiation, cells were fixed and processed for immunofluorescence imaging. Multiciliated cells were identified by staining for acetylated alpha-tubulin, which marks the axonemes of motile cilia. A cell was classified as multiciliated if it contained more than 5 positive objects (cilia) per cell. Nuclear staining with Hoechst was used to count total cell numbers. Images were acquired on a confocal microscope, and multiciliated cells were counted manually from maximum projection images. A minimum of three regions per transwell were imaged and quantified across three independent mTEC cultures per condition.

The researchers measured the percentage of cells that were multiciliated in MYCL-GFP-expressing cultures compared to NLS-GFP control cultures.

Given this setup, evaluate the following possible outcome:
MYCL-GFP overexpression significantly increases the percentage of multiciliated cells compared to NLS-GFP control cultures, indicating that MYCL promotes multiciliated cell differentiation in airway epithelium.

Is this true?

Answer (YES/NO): YES